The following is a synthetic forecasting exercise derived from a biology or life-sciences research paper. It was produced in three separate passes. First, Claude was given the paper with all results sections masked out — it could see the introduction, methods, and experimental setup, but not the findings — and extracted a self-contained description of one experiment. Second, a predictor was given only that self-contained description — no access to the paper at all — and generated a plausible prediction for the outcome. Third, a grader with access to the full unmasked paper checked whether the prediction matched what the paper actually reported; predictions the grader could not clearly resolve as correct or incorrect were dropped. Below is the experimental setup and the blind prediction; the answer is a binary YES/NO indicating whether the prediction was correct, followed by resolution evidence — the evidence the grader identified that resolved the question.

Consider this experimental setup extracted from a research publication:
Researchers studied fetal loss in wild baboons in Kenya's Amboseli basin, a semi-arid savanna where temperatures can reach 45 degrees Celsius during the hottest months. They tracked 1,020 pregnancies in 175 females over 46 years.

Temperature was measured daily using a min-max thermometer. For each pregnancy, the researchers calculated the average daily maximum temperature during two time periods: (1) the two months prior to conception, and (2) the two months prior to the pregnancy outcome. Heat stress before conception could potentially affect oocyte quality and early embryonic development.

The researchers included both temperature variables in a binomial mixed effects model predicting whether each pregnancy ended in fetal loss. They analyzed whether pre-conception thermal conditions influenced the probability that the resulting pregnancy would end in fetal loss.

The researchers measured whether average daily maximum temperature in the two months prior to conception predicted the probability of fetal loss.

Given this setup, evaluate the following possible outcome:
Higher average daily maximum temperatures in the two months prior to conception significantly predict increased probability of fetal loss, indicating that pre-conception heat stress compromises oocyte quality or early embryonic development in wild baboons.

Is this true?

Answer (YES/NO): NO